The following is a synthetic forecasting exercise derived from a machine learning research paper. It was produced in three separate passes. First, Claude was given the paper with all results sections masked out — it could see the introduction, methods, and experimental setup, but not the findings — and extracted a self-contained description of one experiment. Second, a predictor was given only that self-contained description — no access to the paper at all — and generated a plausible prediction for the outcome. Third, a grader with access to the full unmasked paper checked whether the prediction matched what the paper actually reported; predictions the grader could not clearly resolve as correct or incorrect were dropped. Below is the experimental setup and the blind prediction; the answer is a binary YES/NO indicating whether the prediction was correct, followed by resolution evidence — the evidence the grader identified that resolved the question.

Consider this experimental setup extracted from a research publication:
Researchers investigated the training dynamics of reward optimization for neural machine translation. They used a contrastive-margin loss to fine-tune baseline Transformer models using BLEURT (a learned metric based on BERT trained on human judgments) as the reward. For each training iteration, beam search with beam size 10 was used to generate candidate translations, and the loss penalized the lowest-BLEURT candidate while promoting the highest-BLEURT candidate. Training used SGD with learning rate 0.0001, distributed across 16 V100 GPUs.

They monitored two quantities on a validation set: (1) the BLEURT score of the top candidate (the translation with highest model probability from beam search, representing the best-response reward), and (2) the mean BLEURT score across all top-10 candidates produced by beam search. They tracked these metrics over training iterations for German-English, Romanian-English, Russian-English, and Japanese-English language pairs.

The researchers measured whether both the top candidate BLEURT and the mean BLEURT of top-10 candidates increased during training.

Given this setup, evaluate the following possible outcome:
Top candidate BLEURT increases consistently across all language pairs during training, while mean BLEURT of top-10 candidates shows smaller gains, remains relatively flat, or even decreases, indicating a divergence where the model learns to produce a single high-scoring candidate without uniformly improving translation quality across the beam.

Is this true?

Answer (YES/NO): NO